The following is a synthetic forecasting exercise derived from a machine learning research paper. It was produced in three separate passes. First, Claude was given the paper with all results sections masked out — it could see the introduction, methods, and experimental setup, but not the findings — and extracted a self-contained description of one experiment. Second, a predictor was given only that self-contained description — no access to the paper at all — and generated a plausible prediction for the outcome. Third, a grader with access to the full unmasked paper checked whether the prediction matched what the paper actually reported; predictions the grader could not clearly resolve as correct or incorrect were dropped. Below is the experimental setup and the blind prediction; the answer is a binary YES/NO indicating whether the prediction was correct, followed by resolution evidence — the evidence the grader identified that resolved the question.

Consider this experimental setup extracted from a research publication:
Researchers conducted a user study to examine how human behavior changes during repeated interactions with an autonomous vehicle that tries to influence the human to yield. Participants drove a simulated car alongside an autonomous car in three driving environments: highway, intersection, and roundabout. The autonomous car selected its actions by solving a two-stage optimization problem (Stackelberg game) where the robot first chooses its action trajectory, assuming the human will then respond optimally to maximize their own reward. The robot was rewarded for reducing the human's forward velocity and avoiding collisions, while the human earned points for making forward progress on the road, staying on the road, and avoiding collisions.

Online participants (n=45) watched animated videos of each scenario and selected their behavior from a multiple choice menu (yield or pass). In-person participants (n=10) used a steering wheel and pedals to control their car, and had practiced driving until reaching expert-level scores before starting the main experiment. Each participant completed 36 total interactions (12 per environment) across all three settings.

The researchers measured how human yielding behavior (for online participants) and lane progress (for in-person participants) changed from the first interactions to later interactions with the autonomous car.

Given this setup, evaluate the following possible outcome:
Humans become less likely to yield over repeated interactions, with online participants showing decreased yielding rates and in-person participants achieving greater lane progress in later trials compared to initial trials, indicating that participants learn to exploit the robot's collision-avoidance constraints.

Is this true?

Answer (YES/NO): YES